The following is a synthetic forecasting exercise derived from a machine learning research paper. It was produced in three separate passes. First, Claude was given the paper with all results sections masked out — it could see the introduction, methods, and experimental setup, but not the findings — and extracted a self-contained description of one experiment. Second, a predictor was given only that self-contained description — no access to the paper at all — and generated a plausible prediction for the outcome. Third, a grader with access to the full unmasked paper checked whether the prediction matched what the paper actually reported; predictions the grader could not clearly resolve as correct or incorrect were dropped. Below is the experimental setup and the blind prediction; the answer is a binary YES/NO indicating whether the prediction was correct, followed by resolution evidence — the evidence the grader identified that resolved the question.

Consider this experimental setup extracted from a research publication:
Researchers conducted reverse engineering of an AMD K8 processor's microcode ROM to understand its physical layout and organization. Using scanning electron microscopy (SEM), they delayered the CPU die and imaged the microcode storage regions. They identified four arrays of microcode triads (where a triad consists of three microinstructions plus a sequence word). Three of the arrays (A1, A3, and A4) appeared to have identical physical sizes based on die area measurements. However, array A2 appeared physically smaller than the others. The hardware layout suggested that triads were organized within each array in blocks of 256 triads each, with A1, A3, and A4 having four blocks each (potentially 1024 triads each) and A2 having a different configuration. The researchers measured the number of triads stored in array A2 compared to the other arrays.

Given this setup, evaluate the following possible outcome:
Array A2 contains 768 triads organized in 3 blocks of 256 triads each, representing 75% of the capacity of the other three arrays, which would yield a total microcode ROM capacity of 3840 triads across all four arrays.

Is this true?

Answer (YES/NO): YES